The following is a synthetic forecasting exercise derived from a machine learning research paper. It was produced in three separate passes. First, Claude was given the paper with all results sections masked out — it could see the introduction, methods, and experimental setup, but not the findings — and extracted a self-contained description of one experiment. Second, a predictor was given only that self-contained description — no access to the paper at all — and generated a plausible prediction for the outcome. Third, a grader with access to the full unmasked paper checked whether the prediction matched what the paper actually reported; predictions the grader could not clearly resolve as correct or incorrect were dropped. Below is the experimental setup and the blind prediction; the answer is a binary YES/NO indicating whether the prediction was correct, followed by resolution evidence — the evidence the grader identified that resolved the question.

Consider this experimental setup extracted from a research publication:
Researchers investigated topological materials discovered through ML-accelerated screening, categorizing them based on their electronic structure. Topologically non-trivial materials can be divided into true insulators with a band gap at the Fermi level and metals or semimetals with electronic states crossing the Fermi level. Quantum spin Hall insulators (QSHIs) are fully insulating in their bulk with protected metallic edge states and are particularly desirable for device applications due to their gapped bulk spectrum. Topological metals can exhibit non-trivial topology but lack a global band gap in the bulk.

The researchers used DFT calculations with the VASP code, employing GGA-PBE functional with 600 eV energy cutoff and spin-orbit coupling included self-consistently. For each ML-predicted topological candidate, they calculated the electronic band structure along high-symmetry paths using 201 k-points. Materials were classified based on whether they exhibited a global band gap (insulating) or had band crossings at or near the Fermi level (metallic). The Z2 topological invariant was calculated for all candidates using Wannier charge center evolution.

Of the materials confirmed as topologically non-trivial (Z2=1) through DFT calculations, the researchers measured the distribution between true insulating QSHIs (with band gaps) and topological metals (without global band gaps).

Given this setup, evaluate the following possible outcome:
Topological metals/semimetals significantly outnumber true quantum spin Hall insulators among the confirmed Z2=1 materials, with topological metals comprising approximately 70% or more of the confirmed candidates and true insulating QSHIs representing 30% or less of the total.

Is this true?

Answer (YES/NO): YES